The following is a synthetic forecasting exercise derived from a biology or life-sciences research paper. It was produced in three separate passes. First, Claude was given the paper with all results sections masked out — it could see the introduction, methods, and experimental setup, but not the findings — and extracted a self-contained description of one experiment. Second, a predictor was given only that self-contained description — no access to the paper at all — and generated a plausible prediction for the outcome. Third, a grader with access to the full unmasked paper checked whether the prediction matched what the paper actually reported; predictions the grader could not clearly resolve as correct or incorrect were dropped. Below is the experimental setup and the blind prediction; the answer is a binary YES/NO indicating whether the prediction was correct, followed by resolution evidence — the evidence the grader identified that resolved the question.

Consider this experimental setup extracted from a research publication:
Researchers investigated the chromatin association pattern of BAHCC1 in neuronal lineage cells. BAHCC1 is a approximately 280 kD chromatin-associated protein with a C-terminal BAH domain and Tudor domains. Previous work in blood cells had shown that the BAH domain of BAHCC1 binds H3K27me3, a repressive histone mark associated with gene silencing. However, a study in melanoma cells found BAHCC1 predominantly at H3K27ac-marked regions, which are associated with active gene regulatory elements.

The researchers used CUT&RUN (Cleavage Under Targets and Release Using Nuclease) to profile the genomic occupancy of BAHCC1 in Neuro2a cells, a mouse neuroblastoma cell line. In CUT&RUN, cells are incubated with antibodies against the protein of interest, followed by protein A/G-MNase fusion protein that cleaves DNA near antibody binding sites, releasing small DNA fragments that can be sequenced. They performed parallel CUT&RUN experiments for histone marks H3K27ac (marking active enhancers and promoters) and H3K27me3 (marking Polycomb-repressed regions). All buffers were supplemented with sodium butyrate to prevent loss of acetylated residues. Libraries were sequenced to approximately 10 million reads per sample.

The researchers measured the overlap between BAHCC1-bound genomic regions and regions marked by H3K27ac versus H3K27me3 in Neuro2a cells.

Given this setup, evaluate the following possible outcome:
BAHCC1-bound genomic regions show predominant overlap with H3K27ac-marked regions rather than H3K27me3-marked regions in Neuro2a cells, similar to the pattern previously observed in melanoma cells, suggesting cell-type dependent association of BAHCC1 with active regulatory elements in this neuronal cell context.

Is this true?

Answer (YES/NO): YES